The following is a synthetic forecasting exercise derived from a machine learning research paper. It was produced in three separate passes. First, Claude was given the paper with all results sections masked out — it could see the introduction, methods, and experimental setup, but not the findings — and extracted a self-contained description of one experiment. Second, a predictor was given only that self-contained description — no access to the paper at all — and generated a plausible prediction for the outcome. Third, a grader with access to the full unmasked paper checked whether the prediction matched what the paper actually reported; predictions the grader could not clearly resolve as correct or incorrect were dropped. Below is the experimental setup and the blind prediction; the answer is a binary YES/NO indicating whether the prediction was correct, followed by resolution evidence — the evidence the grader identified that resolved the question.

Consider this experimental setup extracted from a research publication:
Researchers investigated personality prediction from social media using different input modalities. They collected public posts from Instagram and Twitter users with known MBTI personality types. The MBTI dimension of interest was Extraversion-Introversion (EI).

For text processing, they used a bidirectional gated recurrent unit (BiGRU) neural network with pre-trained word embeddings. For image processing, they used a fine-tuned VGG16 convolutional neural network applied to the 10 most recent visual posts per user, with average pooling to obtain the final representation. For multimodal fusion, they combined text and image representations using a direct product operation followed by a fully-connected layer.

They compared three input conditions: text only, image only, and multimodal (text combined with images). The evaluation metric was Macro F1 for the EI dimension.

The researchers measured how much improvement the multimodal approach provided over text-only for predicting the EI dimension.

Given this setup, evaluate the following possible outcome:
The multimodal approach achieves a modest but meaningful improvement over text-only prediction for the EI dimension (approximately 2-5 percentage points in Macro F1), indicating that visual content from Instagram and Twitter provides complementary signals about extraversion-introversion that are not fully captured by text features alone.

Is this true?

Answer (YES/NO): YES